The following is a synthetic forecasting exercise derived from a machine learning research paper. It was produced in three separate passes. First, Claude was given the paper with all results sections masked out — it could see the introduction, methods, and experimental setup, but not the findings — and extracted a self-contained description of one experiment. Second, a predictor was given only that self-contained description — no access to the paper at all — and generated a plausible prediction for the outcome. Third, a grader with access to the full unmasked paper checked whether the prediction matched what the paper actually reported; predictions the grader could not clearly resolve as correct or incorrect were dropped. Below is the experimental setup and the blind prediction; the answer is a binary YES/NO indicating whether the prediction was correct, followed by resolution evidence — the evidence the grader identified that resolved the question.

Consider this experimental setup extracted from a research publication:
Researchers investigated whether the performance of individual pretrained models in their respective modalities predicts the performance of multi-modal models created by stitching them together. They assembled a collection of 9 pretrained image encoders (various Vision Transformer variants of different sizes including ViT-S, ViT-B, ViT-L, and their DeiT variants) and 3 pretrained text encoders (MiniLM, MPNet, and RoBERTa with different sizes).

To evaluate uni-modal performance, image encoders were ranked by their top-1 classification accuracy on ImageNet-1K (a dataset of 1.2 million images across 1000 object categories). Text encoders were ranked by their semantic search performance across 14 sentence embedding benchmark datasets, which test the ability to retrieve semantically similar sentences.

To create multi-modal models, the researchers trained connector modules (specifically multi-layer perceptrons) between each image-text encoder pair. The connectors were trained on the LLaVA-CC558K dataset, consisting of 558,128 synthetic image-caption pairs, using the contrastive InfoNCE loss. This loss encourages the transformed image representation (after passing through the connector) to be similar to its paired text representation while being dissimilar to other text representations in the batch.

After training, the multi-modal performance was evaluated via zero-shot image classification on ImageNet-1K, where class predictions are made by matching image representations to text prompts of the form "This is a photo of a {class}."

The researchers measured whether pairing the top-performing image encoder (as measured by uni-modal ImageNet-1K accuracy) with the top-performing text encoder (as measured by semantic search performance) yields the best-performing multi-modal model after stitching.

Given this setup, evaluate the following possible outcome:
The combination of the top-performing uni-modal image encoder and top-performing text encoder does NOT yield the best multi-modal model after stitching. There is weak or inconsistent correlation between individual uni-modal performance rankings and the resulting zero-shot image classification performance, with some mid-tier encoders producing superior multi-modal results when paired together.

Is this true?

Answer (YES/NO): YES